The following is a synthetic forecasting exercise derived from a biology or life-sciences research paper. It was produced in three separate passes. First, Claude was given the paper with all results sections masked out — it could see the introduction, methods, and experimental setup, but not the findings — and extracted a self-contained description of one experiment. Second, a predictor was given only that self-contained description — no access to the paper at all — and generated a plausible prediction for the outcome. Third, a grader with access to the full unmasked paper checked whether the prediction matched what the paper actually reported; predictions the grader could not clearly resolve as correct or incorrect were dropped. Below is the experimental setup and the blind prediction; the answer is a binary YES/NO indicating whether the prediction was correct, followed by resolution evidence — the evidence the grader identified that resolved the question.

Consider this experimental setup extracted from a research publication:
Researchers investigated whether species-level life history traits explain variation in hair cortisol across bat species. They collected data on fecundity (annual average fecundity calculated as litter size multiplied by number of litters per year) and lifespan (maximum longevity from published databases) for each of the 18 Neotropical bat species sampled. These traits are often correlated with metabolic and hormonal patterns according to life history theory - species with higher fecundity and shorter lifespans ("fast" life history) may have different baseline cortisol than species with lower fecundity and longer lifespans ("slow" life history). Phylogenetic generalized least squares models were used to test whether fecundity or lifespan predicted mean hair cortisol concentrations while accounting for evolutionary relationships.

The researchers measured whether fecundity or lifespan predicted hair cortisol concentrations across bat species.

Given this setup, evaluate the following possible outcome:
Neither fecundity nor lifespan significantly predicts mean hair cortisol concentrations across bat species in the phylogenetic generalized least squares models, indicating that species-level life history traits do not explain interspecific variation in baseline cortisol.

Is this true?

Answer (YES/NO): NO